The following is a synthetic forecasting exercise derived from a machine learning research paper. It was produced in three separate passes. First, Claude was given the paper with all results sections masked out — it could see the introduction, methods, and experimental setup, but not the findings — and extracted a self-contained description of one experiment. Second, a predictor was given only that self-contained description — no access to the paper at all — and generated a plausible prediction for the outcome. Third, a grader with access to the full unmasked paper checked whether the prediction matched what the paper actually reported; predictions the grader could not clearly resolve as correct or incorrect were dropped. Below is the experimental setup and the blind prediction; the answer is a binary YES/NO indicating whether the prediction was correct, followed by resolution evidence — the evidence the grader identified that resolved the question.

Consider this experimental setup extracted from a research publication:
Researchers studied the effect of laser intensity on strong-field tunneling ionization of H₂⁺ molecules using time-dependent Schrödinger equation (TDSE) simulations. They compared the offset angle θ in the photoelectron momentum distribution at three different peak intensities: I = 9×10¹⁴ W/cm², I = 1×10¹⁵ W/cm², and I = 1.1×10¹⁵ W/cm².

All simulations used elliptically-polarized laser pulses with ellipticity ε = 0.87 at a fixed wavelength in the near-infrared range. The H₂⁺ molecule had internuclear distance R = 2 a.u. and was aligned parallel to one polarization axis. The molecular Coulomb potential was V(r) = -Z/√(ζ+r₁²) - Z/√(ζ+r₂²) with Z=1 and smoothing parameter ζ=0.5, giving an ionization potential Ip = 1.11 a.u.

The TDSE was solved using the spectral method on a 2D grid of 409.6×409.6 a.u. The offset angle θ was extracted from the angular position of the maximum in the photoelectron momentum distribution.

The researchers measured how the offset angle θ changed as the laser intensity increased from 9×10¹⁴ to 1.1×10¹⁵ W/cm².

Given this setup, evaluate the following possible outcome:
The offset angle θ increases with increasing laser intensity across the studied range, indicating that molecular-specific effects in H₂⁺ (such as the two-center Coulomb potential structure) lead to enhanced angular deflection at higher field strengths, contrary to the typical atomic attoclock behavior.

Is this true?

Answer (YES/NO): NO